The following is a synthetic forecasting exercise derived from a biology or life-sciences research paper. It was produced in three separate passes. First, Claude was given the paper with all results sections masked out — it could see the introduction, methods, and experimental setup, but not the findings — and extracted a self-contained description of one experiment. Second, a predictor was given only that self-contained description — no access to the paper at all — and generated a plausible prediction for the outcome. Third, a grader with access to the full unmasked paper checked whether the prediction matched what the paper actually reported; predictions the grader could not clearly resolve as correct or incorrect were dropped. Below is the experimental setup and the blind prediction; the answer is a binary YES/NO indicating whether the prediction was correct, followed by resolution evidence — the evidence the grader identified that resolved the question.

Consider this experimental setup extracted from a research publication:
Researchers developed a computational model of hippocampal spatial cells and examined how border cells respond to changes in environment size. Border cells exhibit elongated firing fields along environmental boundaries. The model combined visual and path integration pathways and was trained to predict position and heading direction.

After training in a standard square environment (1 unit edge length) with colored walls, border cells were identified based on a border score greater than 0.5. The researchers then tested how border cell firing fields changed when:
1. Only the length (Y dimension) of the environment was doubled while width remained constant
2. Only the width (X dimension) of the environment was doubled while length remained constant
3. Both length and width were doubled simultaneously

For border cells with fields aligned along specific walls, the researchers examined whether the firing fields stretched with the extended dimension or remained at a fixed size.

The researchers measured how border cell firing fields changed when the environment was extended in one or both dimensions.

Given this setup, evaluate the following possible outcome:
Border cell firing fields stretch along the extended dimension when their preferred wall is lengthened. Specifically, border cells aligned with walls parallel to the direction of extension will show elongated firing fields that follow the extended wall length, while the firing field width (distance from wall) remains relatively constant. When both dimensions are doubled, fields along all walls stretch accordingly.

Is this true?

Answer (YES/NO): YES